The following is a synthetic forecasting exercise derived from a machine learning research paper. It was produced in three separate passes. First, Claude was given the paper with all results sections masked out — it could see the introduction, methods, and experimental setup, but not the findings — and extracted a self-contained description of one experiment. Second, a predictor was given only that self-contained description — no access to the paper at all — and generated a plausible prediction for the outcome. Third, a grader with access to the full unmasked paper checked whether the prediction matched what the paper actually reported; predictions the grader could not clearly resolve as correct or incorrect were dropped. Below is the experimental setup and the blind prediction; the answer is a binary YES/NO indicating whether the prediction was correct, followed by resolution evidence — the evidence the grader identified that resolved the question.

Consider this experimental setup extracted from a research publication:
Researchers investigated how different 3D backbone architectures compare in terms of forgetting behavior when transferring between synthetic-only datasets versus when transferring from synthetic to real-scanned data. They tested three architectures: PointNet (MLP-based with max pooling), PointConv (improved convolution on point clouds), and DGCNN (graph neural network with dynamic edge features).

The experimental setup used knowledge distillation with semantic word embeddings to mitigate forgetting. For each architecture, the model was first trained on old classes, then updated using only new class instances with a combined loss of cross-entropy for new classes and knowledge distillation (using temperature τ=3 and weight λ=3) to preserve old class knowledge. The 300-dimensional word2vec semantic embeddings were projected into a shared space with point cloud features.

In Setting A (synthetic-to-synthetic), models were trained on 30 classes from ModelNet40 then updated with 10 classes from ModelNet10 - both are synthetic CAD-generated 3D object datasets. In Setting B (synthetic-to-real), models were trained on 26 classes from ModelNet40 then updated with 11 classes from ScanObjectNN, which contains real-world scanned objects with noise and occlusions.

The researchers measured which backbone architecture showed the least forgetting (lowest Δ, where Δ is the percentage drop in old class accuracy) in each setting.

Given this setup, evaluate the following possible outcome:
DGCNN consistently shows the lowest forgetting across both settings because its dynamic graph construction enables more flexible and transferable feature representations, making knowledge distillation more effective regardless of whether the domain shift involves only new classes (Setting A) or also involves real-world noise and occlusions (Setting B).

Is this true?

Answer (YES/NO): NO